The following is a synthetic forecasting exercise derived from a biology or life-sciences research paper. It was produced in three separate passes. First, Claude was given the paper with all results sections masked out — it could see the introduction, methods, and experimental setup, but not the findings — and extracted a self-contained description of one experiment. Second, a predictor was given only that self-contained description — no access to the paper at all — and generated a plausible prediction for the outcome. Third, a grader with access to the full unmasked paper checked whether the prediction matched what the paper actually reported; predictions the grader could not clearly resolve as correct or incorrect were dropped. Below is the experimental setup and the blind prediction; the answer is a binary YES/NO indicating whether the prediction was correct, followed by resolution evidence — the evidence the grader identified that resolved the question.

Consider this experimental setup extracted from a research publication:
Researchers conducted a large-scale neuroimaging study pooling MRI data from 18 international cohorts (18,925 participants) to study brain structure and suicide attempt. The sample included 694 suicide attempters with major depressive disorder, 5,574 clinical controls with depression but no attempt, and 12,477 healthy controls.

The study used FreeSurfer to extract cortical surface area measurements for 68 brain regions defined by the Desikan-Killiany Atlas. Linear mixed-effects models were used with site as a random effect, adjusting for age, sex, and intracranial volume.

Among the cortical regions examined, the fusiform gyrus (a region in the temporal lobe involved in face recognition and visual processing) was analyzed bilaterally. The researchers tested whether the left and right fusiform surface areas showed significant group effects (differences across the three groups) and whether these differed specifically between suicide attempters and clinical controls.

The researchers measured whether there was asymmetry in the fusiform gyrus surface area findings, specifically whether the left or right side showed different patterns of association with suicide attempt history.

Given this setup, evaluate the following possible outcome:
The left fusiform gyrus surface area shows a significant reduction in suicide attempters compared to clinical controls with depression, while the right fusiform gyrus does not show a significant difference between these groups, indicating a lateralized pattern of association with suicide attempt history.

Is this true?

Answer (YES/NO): NO